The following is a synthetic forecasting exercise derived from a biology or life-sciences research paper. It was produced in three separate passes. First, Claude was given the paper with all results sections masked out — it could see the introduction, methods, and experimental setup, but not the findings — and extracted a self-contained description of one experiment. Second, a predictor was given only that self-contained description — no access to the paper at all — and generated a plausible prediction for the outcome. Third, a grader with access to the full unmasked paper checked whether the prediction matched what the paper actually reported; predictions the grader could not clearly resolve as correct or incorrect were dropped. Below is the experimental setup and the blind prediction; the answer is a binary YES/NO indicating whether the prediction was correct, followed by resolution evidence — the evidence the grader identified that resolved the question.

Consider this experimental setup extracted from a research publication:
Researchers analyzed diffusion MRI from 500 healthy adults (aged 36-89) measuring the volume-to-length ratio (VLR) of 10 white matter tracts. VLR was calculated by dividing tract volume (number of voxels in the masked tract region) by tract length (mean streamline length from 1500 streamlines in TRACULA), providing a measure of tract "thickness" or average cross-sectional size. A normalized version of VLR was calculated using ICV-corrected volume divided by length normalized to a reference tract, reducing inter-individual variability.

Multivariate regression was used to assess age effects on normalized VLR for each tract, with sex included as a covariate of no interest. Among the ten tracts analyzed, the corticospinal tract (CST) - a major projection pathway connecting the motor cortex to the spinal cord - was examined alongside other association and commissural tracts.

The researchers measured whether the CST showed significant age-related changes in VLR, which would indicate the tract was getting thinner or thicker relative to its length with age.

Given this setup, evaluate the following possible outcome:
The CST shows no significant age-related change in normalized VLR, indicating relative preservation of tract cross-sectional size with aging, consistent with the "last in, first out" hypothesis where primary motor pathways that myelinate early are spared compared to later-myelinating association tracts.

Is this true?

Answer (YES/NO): YES